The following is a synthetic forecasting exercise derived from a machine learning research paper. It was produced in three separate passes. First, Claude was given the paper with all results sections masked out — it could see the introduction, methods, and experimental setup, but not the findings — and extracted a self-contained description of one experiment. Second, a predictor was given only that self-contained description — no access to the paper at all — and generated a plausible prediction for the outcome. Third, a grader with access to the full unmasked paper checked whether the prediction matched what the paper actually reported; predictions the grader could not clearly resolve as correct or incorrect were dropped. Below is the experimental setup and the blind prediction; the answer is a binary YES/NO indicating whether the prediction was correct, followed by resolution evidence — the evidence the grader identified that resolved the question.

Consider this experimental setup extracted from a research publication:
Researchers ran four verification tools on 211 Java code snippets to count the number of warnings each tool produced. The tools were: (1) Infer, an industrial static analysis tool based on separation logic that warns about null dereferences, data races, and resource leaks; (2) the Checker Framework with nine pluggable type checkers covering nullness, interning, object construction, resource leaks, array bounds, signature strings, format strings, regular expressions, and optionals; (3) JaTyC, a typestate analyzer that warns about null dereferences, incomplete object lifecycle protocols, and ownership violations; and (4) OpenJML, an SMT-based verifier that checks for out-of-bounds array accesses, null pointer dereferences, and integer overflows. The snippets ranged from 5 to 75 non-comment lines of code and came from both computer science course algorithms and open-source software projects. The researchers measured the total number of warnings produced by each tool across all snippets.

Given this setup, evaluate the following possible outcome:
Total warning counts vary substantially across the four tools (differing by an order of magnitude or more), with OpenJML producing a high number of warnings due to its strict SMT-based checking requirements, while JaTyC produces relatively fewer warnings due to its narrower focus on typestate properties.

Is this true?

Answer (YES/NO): NO